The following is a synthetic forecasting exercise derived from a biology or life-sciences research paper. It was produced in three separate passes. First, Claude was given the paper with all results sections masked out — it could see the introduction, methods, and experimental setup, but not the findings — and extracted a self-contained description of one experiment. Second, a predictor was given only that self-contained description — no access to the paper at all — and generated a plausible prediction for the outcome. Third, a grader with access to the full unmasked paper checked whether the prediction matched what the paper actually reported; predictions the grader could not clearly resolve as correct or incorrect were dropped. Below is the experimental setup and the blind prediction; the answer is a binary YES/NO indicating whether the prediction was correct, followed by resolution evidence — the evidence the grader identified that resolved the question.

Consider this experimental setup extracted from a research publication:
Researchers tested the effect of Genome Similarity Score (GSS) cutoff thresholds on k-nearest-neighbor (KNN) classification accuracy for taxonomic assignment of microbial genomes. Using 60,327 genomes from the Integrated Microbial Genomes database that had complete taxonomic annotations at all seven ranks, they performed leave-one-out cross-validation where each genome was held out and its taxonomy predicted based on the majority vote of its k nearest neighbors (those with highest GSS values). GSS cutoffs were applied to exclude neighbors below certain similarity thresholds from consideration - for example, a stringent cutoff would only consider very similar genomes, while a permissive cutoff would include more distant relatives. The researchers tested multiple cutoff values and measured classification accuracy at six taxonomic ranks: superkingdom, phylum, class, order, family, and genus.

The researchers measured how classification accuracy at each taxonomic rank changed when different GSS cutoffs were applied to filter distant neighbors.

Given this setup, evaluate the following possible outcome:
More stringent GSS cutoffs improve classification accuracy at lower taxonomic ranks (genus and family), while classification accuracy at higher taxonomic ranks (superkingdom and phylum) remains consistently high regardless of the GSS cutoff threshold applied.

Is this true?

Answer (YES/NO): NO